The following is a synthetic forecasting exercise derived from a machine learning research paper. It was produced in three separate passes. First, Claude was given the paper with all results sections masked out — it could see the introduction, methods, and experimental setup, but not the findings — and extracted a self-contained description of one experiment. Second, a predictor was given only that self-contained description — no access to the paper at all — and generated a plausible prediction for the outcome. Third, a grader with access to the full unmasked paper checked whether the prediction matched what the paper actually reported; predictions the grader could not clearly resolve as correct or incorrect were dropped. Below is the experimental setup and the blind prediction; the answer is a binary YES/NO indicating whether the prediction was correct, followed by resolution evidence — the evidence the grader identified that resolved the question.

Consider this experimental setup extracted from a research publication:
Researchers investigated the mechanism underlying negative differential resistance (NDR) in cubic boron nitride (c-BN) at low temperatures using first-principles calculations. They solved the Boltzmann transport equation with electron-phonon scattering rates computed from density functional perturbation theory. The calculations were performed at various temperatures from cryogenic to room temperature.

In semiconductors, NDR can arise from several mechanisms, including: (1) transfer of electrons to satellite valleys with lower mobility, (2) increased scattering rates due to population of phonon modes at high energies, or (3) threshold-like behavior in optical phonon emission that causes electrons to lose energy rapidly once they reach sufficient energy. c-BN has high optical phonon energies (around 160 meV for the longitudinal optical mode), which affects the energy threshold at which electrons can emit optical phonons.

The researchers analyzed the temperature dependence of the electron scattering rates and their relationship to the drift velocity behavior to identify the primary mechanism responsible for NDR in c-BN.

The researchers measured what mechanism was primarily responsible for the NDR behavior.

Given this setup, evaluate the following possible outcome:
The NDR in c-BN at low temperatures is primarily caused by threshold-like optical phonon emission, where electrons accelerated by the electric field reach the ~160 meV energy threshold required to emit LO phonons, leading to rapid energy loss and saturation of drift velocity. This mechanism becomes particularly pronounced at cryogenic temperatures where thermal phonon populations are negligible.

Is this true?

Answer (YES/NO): NO